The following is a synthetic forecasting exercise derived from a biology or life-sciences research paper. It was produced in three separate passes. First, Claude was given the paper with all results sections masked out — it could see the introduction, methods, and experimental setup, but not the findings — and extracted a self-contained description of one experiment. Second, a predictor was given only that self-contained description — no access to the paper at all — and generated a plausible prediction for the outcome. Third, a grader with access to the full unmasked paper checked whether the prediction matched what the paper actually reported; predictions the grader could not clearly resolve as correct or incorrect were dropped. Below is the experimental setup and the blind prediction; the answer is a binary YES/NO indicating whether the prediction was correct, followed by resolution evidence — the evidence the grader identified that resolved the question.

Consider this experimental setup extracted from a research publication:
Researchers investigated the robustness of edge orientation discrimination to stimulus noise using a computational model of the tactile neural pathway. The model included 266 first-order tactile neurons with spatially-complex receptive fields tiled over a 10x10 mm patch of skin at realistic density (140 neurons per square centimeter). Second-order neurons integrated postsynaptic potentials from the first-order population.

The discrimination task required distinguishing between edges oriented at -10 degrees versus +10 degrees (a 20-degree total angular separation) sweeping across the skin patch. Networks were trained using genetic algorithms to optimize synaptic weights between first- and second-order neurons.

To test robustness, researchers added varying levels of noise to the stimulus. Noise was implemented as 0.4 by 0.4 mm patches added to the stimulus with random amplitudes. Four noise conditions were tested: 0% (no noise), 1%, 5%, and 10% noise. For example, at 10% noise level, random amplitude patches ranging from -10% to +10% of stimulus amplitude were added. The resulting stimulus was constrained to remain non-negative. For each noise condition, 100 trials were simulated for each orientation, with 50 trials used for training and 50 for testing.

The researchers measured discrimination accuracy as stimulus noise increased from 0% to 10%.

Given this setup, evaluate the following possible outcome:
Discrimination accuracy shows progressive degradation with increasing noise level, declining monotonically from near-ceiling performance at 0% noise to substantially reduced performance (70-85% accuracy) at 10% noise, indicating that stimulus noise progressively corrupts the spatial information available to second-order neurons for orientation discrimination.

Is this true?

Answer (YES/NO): NO